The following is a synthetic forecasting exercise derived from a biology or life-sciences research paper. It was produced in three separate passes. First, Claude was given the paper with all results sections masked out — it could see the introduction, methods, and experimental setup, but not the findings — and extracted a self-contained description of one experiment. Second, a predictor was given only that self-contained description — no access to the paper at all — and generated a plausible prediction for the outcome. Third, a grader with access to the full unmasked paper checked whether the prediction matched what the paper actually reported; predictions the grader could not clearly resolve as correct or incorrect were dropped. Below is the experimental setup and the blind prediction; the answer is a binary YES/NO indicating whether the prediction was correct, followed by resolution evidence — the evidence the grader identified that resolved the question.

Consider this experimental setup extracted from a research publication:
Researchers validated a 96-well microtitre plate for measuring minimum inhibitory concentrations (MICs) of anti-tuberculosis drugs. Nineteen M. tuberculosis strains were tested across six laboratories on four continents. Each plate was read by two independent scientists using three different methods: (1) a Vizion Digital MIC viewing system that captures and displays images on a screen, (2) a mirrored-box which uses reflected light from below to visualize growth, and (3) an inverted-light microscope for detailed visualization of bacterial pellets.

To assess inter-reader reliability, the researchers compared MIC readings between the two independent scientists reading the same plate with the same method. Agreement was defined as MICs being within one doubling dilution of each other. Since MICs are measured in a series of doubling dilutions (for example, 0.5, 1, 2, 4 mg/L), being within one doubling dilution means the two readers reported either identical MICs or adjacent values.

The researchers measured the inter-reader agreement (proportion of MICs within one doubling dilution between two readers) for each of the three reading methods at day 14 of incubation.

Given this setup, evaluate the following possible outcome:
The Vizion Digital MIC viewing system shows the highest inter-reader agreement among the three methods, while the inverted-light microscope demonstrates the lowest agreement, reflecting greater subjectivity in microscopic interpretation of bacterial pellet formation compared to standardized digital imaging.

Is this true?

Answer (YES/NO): NO